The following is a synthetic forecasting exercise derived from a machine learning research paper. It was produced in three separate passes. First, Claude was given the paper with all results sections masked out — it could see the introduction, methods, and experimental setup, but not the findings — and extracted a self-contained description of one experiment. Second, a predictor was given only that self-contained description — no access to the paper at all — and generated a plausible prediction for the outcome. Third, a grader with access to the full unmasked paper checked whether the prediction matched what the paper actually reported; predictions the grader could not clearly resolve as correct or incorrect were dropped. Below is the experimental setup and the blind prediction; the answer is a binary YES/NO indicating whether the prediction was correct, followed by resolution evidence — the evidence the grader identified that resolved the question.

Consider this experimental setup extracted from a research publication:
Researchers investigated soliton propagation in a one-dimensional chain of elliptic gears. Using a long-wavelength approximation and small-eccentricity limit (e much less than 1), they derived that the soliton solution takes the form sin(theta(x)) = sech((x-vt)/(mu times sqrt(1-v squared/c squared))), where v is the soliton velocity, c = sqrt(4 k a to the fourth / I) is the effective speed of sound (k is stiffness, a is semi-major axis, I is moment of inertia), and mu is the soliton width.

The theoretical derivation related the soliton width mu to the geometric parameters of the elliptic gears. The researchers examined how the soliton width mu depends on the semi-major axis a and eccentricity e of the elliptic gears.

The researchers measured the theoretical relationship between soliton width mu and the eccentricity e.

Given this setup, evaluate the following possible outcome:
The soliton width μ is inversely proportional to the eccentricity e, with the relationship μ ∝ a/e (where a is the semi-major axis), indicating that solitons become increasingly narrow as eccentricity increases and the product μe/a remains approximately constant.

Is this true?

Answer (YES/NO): YES